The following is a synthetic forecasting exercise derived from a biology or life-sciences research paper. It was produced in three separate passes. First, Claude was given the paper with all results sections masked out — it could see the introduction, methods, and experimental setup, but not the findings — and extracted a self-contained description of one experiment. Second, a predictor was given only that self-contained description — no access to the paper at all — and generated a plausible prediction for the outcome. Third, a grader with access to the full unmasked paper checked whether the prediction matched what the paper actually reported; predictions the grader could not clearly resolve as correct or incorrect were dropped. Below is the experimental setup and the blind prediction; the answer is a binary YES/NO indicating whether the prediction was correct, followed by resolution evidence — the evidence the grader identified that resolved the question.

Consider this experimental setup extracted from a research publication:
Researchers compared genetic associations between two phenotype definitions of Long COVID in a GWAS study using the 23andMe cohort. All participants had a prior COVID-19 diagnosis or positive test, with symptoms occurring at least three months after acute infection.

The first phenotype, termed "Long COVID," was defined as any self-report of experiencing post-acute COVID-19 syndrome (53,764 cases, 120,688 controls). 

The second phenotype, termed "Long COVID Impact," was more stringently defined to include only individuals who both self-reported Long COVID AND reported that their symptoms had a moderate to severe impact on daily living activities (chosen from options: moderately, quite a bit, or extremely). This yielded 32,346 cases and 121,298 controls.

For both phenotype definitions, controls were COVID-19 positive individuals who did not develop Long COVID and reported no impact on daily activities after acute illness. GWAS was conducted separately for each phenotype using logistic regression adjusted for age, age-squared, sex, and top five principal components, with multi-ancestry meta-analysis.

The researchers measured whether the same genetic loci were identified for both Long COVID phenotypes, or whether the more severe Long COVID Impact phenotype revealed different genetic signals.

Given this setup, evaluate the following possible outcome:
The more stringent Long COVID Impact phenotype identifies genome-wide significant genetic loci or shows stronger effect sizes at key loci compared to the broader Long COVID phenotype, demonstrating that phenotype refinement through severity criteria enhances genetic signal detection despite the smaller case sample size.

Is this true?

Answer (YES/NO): NO